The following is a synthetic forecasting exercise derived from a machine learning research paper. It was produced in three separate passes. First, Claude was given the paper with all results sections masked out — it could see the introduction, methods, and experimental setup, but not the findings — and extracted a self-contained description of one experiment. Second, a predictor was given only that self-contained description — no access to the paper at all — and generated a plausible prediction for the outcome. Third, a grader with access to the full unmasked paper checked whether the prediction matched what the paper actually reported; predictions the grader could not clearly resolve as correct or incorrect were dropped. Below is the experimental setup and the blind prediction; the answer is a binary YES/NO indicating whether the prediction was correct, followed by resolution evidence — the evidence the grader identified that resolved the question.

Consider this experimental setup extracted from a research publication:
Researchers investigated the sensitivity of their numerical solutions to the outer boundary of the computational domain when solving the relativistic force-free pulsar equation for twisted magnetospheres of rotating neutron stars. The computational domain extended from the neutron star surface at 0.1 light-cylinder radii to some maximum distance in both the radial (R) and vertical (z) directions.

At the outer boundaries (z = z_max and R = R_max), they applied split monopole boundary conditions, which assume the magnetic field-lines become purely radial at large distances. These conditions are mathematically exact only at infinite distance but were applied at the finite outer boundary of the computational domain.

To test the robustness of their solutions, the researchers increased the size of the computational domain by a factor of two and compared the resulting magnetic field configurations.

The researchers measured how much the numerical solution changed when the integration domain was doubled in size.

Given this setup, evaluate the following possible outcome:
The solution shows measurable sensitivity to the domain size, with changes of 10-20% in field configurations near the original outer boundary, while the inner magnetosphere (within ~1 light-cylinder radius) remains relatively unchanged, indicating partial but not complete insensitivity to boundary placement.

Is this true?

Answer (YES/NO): NO